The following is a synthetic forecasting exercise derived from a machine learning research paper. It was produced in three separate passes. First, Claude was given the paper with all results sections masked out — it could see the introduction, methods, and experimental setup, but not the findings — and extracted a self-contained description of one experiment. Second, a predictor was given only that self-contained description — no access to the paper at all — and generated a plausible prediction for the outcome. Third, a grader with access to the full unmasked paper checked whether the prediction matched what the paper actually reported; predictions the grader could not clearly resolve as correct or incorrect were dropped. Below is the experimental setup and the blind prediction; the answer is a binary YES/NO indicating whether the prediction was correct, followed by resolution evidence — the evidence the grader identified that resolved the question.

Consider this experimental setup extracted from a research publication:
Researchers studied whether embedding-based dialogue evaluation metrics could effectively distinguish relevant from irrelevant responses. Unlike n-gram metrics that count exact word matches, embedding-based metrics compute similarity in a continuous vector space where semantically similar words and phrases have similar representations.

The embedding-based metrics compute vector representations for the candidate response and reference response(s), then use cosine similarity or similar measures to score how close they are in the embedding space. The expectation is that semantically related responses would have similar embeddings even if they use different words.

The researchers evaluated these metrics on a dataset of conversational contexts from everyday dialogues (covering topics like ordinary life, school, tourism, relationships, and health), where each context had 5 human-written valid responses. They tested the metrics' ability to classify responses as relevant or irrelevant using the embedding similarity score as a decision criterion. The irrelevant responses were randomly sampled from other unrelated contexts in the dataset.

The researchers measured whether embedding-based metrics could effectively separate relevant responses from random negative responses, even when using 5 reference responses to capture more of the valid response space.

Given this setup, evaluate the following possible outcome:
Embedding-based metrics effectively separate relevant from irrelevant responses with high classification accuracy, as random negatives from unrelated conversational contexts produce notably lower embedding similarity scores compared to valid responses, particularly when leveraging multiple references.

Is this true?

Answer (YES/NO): NO